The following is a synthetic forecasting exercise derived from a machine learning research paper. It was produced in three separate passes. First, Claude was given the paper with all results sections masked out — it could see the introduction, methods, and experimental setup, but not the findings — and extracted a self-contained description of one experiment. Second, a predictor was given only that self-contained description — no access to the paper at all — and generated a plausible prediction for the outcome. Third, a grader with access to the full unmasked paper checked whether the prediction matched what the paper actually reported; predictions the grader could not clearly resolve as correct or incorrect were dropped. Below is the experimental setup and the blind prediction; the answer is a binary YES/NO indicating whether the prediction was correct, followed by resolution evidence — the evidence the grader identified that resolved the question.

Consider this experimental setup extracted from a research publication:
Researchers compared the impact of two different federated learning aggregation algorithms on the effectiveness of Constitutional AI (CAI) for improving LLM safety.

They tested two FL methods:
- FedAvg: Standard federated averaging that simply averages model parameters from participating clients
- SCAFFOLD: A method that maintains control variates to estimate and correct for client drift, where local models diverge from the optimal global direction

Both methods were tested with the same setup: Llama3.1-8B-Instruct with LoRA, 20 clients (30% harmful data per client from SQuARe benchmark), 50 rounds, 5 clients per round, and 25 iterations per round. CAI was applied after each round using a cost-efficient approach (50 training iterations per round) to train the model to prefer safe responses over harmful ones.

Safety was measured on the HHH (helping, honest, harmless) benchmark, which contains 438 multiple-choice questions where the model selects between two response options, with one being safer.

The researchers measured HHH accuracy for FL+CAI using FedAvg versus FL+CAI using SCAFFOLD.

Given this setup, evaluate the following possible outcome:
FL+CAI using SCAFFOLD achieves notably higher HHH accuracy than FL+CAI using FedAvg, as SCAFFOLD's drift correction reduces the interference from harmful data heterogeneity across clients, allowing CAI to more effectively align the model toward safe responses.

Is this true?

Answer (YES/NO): YES